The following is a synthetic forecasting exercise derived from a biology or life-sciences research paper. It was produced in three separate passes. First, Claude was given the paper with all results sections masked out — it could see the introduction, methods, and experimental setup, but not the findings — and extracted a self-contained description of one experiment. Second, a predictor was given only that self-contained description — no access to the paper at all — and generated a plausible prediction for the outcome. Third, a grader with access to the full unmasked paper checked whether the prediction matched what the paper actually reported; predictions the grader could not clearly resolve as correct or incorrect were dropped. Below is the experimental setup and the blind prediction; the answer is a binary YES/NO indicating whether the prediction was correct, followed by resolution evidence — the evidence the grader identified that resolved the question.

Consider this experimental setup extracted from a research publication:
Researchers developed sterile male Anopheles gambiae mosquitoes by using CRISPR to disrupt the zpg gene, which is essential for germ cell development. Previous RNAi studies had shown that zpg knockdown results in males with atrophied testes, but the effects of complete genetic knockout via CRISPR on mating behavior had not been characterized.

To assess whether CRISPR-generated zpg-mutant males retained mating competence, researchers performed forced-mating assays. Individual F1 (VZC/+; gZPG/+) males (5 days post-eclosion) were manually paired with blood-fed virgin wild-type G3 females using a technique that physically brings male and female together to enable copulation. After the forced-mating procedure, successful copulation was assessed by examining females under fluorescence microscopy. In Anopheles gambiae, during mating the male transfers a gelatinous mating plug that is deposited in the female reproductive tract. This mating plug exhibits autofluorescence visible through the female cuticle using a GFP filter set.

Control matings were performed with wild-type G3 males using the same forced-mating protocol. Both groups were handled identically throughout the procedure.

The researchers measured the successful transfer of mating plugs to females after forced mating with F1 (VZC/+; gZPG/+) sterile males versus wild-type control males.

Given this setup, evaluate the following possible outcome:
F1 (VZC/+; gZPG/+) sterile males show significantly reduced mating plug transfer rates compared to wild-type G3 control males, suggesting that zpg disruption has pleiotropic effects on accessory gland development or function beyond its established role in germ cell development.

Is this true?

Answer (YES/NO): NO